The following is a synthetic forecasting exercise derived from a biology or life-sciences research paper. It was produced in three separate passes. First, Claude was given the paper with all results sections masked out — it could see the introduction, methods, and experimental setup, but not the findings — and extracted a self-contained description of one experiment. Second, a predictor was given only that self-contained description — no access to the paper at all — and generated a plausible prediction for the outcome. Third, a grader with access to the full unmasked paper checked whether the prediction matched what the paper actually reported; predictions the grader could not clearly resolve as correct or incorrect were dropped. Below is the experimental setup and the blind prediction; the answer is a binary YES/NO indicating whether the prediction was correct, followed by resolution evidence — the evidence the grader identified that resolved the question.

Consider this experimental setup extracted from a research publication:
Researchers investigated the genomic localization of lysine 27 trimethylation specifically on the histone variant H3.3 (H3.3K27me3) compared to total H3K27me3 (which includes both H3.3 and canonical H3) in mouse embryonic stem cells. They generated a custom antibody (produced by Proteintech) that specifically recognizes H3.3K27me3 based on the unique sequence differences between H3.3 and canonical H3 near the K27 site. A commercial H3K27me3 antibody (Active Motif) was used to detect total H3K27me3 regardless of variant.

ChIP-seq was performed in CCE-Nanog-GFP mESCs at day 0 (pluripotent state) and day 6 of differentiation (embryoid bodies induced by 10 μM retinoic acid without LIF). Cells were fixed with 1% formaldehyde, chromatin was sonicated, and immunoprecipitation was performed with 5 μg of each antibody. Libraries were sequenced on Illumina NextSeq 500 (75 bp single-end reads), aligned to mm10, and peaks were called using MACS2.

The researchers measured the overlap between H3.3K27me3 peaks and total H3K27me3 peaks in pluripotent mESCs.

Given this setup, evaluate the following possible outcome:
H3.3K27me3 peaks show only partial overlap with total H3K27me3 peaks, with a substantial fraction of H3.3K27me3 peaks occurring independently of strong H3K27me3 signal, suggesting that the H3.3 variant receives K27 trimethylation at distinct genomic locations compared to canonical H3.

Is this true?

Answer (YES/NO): YES